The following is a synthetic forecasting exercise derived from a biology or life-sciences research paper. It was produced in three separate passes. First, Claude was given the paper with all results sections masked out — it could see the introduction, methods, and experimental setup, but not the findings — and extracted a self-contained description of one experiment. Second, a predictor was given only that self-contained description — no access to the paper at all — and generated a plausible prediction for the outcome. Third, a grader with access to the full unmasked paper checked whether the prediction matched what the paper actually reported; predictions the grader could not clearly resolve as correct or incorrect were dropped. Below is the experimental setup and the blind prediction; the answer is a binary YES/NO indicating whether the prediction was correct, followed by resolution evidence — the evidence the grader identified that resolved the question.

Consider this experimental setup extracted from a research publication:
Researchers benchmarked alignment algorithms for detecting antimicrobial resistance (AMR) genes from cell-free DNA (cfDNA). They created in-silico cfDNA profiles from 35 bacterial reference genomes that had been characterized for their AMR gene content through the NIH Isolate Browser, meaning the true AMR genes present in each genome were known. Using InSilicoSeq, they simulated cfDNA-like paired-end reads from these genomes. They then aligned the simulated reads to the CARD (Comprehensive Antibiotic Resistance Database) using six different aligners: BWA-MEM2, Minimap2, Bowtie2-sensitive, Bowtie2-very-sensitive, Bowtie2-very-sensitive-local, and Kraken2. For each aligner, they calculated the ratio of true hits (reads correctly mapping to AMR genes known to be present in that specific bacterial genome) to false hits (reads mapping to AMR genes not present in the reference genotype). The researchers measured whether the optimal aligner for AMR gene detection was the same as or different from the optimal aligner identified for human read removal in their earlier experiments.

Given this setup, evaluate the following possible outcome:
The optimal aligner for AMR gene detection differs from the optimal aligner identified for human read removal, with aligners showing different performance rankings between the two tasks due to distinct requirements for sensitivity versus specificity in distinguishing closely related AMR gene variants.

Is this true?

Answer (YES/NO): YES